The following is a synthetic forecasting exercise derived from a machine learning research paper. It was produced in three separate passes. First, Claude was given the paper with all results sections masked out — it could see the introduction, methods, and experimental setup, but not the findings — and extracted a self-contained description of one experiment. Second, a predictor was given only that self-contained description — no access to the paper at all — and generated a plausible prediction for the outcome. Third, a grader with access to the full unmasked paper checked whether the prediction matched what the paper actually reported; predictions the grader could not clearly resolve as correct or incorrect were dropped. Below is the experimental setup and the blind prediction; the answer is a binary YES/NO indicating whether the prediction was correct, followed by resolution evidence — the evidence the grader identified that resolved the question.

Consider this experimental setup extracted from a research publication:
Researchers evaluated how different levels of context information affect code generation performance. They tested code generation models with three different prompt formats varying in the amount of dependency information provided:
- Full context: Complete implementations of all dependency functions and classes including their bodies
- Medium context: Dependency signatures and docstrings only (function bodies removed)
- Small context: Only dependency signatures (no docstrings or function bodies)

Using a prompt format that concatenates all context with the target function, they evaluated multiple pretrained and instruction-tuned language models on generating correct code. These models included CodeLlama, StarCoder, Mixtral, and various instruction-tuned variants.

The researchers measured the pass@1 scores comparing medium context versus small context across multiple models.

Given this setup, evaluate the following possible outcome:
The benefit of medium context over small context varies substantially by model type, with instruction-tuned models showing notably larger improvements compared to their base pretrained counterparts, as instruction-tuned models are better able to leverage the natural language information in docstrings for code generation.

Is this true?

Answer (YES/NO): NO